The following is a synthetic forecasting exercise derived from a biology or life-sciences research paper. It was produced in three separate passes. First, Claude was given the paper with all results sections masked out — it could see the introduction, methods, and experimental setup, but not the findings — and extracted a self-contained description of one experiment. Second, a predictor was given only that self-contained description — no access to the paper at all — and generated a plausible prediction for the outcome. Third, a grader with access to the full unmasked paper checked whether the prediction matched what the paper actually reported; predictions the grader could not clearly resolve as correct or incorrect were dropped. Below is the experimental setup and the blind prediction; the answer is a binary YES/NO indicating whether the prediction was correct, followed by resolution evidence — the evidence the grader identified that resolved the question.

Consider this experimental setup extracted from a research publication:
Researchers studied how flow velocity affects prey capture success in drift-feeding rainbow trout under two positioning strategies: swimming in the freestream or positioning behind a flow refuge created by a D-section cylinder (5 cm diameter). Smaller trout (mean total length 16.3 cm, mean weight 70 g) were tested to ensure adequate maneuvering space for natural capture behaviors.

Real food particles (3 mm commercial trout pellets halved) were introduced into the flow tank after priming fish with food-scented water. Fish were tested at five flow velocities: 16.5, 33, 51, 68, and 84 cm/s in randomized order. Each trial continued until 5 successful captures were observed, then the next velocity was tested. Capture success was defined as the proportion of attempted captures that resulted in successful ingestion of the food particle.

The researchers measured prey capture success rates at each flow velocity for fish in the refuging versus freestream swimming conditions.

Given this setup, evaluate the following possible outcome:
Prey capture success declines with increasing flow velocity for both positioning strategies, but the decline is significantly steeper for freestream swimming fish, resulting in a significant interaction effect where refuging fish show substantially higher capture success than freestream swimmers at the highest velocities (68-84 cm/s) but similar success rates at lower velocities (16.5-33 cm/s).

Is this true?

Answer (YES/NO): NO